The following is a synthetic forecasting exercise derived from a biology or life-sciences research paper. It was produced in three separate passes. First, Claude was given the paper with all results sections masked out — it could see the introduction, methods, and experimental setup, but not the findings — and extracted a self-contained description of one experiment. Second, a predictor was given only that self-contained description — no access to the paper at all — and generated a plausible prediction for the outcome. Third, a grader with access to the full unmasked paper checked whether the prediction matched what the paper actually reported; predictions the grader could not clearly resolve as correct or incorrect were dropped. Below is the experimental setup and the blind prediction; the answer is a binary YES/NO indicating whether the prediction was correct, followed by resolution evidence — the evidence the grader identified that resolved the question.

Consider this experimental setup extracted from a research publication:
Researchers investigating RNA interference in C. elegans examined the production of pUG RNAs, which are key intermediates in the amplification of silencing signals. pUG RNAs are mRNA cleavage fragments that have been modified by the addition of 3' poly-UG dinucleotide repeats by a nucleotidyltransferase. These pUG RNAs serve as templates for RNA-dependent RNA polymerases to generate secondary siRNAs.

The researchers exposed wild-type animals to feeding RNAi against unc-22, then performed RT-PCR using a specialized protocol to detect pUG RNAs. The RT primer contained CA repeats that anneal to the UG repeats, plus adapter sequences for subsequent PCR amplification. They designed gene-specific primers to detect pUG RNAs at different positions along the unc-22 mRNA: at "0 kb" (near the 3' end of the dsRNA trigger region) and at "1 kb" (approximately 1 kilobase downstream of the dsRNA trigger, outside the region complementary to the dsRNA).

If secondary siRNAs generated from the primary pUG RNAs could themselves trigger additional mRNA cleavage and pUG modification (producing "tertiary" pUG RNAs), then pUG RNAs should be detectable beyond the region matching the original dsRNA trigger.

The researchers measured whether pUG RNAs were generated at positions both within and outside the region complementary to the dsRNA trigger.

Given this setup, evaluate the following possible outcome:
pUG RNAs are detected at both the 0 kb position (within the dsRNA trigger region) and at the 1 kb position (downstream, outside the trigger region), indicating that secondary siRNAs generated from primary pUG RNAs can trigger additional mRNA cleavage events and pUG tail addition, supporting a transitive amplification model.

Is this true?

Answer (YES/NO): NO